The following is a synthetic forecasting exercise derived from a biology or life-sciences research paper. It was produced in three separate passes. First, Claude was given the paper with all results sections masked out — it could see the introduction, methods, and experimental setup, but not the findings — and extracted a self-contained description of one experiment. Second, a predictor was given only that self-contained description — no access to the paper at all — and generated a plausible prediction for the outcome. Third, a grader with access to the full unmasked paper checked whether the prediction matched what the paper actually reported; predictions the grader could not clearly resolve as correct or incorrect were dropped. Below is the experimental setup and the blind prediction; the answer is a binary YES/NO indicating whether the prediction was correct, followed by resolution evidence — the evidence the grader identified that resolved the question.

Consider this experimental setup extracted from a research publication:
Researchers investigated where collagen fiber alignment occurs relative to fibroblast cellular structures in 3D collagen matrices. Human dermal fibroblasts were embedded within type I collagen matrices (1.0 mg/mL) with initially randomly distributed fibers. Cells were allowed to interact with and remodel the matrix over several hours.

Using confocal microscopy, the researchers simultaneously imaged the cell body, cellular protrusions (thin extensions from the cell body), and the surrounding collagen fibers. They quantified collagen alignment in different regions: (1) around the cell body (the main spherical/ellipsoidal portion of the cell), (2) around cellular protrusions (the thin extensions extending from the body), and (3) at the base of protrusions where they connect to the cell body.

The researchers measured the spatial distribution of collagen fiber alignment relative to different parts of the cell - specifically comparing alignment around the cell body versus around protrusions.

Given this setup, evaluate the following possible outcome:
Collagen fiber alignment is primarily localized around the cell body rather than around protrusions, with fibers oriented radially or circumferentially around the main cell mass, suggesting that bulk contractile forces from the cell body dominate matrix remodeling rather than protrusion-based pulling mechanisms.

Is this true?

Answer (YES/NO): NO